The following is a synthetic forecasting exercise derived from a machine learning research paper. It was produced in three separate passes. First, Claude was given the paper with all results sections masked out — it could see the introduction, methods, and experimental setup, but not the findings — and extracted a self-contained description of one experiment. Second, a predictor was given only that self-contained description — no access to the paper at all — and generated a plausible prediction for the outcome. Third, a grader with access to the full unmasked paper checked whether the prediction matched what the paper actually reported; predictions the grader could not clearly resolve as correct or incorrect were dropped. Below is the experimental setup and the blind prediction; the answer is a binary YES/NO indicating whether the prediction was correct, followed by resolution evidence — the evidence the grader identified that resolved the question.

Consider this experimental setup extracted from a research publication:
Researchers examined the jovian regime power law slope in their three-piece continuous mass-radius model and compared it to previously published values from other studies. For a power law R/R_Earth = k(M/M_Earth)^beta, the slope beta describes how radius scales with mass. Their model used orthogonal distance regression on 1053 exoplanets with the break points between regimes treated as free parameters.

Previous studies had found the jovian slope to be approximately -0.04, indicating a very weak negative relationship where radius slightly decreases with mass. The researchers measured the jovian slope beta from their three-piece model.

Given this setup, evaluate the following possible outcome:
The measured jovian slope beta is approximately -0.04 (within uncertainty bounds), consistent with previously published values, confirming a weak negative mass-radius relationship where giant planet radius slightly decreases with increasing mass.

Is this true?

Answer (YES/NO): NO